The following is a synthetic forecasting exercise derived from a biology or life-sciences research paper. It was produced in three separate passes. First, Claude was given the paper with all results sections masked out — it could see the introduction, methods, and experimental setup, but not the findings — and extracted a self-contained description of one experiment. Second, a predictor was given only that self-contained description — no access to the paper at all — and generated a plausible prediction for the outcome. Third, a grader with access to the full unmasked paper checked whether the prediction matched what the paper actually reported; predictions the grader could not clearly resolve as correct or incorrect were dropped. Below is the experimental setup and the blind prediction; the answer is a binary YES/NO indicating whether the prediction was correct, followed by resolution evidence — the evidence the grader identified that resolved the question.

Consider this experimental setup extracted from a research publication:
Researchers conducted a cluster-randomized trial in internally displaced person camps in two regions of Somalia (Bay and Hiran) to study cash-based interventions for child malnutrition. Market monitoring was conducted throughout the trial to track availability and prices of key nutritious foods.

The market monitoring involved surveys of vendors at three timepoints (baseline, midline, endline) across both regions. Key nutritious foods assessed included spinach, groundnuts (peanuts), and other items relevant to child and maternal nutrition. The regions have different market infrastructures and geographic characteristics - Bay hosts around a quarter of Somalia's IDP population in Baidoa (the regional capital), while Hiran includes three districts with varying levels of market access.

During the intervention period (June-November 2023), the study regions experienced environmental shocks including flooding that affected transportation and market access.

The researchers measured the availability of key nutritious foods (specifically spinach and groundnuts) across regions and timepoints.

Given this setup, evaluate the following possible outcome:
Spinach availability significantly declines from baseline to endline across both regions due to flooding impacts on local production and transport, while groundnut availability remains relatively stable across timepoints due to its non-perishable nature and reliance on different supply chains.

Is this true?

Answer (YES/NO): NO